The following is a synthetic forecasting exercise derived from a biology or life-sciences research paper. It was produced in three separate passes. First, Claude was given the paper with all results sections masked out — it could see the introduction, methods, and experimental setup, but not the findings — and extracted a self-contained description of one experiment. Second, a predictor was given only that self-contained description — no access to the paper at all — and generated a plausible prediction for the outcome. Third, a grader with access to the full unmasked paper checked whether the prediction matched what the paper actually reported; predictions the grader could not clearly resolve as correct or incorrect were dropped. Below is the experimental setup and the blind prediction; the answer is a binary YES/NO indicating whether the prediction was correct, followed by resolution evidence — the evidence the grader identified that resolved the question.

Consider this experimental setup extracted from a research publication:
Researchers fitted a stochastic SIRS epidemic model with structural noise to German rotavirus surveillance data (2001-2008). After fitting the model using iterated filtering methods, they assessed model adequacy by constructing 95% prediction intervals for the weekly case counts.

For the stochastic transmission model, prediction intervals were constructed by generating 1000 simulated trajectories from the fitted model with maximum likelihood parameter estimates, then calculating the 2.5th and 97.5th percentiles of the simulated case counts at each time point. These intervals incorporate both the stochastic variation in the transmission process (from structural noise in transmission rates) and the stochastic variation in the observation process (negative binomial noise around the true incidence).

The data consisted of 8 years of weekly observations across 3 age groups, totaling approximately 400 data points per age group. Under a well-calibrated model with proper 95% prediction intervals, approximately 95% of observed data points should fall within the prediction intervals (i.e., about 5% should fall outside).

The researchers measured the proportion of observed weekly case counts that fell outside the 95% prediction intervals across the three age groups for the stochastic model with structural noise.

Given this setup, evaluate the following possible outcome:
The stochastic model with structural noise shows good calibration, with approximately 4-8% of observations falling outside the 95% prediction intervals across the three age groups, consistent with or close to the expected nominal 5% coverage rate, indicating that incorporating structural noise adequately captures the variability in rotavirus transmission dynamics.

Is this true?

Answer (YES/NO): NO